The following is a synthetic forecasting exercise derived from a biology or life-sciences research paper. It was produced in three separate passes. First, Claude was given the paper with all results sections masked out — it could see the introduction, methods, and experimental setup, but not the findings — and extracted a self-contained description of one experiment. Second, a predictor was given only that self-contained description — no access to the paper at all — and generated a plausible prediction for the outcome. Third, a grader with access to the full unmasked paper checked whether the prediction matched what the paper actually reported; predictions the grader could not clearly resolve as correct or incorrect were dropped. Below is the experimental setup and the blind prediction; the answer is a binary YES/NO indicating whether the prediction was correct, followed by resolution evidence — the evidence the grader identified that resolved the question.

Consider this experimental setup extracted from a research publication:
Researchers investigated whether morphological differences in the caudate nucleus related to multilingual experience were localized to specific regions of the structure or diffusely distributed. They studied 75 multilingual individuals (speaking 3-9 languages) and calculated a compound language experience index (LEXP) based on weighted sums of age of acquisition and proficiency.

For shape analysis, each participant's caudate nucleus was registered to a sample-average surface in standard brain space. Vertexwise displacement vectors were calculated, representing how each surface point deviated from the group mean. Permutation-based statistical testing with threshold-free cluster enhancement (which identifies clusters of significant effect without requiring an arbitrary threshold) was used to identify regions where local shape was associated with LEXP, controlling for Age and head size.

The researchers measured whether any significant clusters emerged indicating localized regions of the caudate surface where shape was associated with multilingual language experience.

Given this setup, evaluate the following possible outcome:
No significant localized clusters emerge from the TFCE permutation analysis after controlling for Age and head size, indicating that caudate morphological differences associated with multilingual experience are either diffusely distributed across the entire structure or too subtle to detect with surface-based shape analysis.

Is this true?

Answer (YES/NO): NO